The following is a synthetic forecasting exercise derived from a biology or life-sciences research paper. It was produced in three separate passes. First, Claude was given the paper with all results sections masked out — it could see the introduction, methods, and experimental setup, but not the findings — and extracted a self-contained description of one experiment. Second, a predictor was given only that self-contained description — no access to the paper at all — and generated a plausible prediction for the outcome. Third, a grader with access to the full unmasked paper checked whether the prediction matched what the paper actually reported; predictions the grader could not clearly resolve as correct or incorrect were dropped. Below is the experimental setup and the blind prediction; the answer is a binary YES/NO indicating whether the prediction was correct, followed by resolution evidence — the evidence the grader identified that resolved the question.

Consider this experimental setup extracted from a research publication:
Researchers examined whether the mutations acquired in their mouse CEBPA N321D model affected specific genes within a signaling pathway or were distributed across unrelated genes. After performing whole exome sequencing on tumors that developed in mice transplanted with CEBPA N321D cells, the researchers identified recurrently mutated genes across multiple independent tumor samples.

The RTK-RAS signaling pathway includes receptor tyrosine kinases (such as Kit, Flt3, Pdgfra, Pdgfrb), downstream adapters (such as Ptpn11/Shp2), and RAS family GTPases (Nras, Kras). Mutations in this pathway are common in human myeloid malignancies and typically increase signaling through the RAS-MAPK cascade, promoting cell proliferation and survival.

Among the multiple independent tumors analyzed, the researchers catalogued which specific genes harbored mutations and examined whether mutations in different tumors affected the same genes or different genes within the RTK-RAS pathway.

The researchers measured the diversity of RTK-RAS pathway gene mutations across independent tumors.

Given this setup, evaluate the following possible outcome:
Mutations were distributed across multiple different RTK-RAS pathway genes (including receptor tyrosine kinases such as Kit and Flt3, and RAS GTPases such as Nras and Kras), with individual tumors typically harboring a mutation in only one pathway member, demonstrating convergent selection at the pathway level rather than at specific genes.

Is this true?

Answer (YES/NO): YES